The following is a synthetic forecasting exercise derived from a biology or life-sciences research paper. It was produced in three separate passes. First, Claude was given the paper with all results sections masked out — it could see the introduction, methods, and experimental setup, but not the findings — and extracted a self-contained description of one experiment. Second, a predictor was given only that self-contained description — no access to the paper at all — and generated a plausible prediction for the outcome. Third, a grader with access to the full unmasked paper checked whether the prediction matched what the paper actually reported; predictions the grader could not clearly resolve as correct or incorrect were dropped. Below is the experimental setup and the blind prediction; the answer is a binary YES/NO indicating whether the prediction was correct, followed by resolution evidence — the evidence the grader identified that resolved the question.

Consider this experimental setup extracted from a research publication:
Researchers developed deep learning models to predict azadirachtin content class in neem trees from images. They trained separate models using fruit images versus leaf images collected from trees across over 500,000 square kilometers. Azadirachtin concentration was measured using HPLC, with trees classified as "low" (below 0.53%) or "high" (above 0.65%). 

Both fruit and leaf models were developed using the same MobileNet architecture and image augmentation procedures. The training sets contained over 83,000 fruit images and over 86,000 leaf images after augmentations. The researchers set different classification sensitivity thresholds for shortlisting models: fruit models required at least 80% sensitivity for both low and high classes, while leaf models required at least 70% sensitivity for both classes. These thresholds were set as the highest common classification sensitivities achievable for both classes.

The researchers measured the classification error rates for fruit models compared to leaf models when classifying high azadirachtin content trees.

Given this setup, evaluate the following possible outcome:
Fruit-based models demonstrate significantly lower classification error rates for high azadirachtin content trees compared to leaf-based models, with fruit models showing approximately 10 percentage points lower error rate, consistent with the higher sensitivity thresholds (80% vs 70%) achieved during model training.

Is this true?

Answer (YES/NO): YES